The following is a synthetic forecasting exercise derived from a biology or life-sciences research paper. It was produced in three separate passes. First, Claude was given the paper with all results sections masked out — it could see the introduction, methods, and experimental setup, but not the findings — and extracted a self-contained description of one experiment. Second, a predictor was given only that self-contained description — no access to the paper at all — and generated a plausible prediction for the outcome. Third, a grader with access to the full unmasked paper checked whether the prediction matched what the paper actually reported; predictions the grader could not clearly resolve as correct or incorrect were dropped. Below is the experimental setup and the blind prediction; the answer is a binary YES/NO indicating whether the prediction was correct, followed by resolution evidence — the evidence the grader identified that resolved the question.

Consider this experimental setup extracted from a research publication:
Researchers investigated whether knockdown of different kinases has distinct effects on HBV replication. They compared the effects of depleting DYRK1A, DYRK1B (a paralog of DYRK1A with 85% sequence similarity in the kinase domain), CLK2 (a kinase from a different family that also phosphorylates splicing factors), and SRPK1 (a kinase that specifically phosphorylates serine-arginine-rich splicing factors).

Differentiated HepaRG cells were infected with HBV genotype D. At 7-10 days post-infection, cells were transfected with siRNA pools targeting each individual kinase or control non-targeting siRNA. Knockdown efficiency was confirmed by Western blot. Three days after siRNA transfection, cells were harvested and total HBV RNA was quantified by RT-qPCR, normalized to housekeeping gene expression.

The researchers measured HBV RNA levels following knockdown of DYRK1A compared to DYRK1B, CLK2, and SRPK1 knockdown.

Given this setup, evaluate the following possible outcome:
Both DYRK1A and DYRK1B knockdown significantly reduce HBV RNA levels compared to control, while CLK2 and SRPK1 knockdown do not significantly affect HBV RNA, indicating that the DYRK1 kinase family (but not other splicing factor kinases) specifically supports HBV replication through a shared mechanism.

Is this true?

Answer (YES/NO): NO